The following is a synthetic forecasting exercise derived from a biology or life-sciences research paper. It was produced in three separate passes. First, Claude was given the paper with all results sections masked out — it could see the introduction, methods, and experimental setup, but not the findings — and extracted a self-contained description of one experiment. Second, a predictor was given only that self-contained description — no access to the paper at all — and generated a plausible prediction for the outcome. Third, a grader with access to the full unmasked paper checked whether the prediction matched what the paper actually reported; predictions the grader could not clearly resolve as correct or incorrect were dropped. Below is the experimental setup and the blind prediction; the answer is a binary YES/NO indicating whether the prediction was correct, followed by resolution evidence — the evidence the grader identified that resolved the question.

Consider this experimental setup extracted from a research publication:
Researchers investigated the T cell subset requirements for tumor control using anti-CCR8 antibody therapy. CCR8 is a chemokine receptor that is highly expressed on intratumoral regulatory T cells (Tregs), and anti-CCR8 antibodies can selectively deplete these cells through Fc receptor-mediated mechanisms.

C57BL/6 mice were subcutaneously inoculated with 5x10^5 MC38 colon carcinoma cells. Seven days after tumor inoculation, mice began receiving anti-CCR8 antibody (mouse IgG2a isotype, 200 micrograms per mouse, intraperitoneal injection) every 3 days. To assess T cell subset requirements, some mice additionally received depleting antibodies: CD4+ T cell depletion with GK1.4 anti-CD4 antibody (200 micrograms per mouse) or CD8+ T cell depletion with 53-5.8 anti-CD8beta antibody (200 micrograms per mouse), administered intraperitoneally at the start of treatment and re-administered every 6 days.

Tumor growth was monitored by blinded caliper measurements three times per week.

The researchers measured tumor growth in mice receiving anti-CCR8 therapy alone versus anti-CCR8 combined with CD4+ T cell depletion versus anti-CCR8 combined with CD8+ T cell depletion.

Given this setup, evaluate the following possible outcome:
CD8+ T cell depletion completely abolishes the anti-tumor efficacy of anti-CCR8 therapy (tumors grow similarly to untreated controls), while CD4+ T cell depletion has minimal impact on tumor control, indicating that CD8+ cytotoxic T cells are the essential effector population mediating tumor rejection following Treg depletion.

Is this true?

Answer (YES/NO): NO